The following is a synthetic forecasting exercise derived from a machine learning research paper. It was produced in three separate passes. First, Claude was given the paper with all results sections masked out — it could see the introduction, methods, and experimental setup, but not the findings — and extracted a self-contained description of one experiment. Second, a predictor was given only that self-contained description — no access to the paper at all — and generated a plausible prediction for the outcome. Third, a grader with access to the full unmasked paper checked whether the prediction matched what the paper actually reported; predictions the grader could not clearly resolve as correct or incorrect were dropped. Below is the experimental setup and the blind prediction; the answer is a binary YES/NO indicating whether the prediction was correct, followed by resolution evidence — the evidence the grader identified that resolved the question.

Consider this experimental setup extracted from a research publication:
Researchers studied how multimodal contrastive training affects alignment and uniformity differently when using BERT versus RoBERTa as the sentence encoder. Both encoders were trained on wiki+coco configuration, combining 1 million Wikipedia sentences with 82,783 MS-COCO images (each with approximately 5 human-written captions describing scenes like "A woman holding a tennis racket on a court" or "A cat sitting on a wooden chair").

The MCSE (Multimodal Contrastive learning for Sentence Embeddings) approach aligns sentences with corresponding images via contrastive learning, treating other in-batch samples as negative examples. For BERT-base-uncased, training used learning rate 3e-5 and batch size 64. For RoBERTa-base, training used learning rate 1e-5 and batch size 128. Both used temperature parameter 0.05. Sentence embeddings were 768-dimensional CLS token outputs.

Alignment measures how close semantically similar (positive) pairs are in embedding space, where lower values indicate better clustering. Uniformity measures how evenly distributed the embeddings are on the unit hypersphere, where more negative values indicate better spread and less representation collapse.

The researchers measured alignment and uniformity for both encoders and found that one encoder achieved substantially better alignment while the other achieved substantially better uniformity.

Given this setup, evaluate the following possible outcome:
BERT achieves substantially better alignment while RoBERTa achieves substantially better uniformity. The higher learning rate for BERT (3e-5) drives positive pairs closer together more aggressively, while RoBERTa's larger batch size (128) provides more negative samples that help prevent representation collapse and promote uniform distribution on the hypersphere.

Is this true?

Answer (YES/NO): NO